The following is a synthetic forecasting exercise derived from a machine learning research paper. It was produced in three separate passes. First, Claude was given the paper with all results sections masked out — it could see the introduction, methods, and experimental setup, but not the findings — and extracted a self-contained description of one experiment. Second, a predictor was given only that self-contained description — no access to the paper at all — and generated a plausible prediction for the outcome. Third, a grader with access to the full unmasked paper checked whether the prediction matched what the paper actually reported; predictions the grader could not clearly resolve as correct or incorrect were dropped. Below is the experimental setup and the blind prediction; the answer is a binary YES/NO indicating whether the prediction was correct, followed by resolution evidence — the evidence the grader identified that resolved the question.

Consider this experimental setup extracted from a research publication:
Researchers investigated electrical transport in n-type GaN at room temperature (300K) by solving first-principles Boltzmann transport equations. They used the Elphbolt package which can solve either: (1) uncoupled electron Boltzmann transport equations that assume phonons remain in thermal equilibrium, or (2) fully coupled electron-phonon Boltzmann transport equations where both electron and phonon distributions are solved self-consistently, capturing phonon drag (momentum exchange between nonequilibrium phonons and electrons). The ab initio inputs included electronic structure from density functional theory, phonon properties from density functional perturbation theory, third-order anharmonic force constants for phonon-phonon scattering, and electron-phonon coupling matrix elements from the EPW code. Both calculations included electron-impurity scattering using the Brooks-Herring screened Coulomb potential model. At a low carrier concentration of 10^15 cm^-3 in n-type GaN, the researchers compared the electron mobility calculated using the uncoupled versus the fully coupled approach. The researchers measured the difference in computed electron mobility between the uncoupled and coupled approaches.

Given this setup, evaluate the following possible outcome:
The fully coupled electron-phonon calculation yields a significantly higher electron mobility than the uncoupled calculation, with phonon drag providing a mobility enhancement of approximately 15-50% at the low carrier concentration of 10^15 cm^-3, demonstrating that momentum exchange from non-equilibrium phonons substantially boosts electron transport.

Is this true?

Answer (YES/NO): NO